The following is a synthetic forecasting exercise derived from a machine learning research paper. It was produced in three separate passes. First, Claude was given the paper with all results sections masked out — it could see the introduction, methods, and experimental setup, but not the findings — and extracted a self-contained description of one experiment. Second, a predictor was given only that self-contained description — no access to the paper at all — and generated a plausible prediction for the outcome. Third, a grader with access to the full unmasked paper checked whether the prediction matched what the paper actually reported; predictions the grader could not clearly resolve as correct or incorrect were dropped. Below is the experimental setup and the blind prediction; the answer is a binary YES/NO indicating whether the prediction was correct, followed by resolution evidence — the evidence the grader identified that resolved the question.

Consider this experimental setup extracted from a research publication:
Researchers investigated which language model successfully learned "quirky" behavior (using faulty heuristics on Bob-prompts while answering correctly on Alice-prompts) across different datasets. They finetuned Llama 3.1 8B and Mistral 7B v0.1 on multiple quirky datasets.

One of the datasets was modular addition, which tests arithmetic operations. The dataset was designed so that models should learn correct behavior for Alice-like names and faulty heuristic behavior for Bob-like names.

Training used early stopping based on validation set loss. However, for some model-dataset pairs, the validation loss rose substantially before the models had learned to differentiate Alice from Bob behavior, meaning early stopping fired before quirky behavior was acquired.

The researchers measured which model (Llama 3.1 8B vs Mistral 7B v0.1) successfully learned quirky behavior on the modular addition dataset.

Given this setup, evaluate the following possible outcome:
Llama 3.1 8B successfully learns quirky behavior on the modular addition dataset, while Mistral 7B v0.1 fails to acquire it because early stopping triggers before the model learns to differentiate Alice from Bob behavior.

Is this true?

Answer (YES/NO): YES